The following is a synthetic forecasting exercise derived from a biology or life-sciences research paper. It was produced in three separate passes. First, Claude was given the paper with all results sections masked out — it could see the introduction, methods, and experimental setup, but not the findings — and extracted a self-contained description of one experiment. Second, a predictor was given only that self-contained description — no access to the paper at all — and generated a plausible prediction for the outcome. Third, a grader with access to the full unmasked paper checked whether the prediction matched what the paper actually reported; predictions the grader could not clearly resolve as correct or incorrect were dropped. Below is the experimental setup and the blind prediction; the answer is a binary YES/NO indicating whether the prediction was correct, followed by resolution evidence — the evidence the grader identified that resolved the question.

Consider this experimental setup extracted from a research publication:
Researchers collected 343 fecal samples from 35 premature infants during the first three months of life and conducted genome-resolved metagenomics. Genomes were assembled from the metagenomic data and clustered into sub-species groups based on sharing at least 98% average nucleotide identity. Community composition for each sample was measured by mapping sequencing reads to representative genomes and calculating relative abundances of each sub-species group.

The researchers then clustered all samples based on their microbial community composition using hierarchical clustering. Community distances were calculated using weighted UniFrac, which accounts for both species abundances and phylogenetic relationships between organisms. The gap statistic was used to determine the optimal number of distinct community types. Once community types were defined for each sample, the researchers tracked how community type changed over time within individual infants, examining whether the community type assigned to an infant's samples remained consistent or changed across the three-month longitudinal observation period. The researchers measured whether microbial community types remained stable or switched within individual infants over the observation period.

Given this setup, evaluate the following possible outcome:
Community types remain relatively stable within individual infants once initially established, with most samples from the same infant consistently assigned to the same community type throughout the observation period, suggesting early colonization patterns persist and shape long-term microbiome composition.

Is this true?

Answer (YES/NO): NO